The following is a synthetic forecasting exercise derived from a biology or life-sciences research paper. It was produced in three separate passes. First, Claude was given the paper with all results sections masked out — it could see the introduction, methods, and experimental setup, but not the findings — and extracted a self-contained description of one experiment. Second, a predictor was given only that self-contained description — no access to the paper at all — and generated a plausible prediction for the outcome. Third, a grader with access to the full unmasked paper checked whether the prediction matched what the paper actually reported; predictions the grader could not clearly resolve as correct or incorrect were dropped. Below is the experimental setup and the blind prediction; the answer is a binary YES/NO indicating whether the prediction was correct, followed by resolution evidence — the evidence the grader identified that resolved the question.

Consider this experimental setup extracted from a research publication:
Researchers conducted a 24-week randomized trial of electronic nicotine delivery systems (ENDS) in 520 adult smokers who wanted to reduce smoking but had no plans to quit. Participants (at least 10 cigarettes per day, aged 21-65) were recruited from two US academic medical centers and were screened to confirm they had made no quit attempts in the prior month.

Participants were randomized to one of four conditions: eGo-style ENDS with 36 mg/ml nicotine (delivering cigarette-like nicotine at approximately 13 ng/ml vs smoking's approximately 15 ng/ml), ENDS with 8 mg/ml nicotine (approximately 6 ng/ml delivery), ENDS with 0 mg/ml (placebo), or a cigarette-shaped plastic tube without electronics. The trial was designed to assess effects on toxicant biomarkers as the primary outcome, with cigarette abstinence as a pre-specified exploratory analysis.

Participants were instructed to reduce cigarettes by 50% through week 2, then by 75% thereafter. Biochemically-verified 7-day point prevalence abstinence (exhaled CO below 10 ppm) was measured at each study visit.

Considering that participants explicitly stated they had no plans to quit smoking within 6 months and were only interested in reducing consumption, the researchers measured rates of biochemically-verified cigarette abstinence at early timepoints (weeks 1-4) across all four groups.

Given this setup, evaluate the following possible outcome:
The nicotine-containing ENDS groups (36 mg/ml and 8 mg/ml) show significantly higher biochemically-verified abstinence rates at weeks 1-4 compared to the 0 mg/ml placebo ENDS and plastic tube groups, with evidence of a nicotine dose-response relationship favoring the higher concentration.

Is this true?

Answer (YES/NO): NO